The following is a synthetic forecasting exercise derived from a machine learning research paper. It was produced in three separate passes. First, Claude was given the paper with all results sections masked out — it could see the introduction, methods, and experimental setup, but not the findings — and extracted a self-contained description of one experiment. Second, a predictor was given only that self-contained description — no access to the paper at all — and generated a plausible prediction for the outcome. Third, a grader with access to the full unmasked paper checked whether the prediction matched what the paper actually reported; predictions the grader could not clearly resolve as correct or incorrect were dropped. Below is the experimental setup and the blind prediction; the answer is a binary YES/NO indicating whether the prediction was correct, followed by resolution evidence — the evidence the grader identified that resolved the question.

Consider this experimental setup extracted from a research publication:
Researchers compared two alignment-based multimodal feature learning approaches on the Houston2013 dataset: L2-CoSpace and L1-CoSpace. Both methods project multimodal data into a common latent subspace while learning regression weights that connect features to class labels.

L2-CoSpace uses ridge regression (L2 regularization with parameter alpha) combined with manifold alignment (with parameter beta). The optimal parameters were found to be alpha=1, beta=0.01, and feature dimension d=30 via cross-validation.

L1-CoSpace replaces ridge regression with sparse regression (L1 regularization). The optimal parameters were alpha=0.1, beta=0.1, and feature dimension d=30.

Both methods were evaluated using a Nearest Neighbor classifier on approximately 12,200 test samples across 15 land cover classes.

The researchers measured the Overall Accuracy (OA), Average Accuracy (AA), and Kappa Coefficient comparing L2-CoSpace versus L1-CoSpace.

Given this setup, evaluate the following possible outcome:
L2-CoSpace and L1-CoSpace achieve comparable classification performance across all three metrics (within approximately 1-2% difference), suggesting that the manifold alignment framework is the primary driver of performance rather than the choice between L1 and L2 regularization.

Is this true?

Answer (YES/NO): NO